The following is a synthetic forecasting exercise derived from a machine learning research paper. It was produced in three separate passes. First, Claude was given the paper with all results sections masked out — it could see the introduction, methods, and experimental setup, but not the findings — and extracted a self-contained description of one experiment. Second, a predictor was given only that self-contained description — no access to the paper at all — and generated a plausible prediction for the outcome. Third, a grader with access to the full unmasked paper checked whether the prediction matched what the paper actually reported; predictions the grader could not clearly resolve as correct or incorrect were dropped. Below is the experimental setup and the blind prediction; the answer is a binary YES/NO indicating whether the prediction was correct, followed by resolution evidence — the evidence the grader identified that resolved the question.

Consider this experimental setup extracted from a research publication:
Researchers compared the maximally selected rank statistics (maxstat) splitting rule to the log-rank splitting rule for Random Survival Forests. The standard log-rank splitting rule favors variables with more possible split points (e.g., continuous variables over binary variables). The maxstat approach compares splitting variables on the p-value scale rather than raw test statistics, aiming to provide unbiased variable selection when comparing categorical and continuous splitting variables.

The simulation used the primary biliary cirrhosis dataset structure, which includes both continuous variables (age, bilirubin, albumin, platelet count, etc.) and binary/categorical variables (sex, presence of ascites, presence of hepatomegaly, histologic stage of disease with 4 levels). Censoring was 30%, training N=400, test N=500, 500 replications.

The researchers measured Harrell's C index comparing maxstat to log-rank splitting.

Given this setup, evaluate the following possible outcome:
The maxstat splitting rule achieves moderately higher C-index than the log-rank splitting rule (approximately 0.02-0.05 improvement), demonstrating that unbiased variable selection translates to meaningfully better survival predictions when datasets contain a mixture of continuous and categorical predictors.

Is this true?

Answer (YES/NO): NO